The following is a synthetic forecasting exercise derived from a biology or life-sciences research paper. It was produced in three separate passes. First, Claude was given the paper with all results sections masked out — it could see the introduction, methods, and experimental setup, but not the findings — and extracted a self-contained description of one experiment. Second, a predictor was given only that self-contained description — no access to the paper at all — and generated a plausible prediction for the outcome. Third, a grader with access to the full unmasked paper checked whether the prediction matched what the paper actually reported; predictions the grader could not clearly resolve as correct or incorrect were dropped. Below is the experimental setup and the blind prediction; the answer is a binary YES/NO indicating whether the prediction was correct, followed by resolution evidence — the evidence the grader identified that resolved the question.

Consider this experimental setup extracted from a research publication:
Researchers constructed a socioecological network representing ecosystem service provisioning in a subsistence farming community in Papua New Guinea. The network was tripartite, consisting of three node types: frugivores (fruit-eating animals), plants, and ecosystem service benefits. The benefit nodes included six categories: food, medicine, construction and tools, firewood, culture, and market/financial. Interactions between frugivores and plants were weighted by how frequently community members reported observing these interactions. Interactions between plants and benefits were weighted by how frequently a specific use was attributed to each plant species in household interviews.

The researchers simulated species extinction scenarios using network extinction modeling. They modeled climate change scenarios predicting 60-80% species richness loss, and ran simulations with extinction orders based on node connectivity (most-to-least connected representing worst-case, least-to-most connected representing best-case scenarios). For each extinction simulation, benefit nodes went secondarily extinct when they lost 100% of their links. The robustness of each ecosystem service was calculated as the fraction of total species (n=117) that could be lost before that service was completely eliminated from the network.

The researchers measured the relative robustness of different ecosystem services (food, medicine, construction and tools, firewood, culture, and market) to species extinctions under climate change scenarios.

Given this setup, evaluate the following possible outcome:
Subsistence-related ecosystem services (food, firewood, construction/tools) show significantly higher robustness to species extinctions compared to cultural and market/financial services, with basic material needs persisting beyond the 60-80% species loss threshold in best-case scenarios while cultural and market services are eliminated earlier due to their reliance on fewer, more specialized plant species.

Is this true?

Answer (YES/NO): NO